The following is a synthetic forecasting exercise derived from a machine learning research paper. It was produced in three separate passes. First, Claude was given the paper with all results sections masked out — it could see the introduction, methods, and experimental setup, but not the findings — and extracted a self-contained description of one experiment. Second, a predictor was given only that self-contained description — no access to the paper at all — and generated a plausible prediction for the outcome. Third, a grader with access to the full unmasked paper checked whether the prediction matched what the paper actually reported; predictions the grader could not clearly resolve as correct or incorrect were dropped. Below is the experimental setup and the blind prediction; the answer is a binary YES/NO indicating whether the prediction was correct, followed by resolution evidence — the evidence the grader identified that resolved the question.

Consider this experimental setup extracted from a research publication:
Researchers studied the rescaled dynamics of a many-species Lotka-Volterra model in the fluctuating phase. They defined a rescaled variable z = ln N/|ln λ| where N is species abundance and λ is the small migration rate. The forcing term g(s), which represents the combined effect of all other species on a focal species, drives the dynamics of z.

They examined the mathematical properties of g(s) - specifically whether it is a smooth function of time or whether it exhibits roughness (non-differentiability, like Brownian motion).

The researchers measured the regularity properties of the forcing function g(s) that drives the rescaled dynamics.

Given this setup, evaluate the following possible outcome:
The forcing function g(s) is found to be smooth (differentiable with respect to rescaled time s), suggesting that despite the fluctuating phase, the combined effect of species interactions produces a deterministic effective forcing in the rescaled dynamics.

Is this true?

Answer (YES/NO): NO